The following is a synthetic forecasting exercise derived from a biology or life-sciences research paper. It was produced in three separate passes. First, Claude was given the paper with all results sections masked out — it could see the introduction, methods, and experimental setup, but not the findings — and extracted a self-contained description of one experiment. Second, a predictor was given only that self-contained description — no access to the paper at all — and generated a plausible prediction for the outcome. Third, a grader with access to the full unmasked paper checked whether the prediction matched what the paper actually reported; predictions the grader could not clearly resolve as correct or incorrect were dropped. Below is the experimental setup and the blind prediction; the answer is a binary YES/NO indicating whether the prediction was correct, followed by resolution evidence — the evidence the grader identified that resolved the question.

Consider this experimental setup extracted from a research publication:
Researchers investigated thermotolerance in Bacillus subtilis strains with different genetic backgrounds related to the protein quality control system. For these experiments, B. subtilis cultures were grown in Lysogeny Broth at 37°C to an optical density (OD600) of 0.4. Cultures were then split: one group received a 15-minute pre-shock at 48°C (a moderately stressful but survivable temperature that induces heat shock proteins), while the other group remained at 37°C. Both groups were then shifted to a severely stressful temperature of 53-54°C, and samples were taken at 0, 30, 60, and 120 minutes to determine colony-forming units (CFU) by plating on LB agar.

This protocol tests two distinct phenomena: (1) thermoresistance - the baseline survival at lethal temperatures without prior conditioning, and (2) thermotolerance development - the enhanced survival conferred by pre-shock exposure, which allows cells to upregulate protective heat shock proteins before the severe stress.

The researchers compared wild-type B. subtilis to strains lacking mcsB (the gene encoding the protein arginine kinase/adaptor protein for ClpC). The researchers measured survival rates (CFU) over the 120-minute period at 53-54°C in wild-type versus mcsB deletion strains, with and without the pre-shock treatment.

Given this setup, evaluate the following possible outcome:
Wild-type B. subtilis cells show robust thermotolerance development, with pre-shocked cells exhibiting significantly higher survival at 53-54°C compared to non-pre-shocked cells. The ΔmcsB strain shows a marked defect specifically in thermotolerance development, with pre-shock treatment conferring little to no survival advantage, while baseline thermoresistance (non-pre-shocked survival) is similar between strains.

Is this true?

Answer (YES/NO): NO